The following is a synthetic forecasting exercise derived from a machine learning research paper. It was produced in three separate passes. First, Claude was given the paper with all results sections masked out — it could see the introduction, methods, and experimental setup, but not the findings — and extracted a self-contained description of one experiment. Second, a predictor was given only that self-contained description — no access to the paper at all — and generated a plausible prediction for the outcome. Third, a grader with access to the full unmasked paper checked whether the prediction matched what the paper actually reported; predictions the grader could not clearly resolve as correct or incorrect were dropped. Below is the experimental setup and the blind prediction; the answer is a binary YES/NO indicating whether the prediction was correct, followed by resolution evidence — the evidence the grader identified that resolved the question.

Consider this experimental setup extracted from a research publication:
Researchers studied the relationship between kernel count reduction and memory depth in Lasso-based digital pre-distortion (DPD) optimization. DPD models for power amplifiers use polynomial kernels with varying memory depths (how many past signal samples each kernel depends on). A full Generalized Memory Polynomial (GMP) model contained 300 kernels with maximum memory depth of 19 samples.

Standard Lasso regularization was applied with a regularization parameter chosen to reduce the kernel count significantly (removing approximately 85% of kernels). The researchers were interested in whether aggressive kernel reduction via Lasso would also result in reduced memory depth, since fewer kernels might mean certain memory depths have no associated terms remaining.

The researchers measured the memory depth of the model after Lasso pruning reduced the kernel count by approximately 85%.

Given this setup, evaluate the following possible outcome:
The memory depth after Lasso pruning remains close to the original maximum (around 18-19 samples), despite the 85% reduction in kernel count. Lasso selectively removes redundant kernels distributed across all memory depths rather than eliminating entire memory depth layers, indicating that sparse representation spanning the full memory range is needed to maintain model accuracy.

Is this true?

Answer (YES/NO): YES